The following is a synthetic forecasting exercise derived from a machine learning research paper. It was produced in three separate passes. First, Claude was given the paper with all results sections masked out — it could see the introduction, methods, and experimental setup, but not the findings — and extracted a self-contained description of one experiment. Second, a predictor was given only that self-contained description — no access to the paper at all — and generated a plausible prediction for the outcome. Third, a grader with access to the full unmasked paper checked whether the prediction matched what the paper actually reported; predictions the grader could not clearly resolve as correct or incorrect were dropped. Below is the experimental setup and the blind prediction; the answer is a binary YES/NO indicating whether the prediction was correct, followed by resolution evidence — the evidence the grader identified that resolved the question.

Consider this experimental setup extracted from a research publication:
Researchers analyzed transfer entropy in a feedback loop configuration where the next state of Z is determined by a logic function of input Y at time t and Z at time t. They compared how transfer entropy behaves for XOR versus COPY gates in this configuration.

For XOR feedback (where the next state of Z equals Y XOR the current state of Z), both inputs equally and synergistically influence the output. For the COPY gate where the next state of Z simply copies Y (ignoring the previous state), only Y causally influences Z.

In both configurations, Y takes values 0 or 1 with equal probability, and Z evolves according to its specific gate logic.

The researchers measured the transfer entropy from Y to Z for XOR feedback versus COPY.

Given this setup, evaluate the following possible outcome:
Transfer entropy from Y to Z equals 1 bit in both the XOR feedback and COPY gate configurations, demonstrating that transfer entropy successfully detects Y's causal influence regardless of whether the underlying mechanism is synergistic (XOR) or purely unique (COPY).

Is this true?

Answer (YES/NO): NO